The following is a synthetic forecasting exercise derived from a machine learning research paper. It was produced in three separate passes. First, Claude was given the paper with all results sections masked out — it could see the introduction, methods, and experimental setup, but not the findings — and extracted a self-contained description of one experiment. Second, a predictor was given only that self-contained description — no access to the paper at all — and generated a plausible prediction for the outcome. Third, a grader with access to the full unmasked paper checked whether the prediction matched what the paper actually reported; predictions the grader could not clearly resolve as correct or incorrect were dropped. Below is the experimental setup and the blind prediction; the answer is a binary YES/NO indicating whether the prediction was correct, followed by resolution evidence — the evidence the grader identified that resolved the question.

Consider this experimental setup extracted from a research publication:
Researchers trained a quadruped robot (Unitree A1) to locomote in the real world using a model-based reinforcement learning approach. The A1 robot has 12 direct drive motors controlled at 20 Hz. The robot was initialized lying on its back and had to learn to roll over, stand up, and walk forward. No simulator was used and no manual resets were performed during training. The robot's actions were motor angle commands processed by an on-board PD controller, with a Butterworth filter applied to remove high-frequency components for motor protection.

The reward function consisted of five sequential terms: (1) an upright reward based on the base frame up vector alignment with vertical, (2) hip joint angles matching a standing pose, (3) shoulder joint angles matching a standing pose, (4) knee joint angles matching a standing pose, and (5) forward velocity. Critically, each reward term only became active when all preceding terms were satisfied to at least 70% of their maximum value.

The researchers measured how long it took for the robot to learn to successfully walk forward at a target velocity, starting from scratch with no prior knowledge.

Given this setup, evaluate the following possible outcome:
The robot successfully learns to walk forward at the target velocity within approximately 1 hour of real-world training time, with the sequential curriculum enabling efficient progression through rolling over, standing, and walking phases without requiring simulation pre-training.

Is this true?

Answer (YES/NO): YES